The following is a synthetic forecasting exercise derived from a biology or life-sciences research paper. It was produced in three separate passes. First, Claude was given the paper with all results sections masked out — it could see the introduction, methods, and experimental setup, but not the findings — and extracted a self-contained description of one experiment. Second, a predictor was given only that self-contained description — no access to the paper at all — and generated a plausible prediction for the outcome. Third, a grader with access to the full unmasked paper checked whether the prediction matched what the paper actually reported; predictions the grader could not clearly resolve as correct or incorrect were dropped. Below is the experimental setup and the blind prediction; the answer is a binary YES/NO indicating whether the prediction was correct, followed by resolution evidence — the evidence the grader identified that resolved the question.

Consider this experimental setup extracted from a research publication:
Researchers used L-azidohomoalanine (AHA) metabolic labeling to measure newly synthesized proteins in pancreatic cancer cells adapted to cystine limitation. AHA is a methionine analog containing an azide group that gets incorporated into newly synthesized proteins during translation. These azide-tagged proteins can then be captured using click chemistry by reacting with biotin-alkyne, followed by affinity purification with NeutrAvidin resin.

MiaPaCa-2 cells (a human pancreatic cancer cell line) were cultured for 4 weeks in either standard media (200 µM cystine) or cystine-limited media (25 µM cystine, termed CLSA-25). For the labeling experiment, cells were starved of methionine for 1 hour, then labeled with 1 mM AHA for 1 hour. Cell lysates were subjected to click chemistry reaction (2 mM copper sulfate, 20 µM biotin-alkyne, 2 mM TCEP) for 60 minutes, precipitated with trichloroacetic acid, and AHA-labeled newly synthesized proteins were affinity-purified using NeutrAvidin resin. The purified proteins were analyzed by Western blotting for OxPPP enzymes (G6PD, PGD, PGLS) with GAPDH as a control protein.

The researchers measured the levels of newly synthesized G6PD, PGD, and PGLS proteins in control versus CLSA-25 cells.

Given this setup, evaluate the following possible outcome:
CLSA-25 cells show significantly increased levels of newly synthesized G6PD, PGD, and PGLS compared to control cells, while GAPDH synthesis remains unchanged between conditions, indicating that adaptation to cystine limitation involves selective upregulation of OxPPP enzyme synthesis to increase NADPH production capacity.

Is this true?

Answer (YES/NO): NO